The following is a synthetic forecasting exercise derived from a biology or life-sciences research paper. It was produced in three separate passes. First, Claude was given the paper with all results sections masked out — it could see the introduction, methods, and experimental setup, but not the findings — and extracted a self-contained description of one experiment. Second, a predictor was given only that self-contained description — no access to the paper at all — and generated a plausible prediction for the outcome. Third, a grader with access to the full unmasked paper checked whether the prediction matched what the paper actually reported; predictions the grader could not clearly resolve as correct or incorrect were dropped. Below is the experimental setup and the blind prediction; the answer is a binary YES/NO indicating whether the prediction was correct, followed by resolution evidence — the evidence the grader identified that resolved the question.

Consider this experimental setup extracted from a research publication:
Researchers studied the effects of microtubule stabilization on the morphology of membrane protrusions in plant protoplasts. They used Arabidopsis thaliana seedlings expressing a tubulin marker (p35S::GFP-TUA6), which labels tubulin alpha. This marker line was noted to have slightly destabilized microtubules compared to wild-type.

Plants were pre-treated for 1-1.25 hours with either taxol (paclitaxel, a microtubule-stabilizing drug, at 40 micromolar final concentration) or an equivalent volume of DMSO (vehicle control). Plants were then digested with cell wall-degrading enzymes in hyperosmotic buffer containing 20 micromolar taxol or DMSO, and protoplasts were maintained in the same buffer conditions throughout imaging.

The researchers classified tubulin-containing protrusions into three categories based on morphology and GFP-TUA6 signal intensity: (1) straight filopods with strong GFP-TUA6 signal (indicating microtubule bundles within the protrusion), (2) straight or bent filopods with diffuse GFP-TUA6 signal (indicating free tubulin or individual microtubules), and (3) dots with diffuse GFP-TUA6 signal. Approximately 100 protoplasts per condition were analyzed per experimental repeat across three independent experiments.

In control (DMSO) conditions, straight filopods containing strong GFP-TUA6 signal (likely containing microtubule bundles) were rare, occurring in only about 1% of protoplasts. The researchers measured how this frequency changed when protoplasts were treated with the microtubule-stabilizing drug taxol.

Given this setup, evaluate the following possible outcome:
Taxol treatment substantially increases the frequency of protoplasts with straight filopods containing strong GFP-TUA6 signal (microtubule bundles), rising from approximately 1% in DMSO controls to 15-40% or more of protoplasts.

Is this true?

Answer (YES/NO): NO